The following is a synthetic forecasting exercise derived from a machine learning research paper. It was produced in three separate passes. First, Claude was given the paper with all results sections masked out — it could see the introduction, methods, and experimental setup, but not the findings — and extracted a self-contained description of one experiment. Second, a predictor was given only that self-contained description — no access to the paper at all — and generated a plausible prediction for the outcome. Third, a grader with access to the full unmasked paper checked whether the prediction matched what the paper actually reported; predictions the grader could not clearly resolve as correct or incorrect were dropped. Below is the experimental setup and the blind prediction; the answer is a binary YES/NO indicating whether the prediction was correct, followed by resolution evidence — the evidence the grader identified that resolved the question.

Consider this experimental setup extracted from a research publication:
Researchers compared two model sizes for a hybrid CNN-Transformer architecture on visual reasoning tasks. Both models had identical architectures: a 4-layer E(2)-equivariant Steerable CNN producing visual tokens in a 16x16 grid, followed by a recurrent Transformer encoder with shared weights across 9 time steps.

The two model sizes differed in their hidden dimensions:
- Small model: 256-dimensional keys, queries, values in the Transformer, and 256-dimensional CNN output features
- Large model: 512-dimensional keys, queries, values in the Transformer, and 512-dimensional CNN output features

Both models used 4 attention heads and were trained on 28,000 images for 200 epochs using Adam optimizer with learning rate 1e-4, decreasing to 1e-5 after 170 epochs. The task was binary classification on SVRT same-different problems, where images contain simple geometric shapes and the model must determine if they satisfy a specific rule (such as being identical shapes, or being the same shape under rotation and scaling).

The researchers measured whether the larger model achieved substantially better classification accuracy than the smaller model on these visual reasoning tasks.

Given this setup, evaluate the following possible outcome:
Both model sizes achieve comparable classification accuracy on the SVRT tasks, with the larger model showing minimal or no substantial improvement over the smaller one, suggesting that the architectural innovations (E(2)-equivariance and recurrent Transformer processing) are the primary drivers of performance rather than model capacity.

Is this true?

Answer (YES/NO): YES